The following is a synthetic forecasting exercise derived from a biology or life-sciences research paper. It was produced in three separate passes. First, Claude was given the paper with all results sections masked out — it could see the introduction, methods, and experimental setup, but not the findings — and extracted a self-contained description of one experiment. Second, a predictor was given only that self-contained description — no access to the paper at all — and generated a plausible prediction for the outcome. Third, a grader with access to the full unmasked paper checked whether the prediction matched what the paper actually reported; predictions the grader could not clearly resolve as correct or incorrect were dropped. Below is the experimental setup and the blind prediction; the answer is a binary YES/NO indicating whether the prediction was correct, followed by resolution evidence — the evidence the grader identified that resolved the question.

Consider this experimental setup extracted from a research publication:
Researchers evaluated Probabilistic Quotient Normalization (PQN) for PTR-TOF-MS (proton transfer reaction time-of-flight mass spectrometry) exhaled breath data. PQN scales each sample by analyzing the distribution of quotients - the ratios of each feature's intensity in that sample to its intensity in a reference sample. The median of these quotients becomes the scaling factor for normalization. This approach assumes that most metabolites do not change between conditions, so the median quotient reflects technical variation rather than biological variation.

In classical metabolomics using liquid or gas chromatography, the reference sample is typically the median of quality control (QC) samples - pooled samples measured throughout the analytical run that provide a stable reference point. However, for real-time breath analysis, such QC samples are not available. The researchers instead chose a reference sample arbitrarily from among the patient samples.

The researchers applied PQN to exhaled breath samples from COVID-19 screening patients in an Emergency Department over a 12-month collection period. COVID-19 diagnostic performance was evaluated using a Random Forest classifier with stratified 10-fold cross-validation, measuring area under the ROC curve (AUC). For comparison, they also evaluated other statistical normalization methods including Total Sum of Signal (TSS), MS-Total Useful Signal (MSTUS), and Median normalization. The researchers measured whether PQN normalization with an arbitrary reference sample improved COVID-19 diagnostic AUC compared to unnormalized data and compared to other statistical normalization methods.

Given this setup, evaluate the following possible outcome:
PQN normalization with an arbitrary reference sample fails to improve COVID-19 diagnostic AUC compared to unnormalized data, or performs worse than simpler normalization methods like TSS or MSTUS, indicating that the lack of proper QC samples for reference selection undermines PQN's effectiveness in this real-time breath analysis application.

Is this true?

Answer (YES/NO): NO